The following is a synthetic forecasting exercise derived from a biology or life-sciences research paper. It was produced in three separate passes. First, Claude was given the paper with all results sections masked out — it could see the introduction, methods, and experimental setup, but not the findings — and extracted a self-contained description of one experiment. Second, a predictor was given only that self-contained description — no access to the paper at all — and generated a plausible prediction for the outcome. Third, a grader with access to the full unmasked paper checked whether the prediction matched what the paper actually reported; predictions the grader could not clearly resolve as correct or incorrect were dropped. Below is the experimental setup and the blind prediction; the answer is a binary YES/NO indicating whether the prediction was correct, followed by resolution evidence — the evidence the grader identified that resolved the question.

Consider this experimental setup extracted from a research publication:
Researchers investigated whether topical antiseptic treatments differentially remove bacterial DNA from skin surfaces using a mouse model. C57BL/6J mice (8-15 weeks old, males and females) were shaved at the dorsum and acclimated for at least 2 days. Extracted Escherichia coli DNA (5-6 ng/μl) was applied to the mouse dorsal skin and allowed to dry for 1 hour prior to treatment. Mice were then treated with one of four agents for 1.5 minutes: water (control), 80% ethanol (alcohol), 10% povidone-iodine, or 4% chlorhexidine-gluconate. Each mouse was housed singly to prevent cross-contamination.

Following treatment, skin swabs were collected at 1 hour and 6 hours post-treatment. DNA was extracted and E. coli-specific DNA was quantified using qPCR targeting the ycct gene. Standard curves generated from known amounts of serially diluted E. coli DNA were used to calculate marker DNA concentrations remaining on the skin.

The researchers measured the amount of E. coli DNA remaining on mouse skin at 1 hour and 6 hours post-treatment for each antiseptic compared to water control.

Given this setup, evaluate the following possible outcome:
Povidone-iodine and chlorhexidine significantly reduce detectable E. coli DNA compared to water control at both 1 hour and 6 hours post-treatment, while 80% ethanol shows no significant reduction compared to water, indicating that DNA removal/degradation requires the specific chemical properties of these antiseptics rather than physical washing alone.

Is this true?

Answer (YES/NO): NO